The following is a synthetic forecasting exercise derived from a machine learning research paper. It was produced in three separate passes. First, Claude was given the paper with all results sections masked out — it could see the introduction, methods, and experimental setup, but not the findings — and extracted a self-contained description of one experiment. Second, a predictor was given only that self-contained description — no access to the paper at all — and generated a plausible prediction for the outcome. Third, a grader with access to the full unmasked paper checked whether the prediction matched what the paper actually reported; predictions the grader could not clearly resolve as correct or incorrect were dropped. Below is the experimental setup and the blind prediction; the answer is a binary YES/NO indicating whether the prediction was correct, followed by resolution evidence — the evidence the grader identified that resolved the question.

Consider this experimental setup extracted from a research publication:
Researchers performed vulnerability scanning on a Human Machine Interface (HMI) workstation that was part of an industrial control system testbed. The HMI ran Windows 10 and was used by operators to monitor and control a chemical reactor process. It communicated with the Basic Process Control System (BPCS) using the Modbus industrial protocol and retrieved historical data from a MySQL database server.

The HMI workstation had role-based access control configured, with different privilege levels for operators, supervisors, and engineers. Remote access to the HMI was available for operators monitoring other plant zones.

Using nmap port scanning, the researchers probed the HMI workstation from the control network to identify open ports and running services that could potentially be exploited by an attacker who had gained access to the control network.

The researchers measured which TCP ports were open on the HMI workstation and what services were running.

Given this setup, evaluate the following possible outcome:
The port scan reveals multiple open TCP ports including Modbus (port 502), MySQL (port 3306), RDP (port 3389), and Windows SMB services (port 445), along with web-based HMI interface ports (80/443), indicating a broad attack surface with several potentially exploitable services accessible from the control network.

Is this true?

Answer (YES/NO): NO